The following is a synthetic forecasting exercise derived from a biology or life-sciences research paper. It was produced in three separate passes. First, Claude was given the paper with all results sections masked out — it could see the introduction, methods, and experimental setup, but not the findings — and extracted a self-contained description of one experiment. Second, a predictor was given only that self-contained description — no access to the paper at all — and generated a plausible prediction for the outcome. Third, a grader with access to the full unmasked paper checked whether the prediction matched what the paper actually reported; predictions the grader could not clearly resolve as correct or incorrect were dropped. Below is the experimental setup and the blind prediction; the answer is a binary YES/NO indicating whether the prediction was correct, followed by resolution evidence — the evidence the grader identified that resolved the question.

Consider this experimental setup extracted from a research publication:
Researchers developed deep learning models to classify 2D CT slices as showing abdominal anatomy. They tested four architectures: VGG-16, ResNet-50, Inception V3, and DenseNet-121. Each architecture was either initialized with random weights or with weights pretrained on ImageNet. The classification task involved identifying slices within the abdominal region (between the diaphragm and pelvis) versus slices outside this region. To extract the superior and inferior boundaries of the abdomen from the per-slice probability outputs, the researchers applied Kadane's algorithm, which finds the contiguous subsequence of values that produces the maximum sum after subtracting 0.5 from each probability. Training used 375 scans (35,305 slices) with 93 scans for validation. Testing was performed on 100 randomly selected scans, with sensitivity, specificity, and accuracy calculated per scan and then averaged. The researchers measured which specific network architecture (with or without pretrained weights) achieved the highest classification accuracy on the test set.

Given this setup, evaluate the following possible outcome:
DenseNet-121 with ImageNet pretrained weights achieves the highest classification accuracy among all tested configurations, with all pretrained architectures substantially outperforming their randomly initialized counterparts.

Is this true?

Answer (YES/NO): NO